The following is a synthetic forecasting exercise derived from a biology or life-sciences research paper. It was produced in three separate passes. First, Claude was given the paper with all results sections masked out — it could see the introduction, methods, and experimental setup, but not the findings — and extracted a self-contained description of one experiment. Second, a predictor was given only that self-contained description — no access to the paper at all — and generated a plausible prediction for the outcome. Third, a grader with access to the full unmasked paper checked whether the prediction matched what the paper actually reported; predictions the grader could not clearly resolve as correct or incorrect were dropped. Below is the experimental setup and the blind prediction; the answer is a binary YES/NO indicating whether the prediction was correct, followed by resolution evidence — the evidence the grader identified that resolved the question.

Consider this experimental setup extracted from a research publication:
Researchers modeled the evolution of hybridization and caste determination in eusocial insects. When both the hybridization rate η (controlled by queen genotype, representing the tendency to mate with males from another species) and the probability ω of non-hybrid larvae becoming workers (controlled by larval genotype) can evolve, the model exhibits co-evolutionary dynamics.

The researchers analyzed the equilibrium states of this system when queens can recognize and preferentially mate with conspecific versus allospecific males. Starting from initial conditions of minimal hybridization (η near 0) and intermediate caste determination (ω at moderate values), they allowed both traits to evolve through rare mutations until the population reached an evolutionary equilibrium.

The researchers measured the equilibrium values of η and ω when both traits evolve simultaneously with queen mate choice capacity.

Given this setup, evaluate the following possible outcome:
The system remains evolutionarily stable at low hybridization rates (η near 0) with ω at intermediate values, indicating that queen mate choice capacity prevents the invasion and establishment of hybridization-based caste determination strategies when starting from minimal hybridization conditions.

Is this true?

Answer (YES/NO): NO